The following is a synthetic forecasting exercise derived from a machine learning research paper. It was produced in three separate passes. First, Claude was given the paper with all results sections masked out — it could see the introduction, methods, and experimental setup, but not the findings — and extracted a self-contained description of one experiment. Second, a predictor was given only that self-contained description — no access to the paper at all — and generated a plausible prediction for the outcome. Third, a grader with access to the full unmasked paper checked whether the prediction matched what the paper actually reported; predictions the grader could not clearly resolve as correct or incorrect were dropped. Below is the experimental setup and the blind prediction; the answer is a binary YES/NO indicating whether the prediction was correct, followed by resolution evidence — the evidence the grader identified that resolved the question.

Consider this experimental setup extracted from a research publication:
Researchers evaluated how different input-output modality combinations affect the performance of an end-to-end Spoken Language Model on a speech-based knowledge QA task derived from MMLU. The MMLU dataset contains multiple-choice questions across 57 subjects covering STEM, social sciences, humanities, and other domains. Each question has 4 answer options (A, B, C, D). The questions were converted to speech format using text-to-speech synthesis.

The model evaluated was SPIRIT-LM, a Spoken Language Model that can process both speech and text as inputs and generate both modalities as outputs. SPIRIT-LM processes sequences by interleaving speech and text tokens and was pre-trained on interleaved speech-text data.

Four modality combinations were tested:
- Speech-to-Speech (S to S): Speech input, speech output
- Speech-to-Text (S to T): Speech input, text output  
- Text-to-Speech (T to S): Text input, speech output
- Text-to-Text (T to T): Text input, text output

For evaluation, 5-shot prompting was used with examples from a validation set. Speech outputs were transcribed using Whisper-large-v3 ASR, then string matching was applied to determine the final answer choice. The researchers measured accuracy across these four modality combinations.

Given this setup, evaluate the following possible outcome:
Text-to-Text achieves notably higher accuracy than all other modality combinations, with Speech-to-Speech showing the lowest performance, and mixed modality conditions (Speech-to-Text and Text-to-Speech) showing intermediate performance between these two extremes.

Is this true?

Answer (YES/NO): NO